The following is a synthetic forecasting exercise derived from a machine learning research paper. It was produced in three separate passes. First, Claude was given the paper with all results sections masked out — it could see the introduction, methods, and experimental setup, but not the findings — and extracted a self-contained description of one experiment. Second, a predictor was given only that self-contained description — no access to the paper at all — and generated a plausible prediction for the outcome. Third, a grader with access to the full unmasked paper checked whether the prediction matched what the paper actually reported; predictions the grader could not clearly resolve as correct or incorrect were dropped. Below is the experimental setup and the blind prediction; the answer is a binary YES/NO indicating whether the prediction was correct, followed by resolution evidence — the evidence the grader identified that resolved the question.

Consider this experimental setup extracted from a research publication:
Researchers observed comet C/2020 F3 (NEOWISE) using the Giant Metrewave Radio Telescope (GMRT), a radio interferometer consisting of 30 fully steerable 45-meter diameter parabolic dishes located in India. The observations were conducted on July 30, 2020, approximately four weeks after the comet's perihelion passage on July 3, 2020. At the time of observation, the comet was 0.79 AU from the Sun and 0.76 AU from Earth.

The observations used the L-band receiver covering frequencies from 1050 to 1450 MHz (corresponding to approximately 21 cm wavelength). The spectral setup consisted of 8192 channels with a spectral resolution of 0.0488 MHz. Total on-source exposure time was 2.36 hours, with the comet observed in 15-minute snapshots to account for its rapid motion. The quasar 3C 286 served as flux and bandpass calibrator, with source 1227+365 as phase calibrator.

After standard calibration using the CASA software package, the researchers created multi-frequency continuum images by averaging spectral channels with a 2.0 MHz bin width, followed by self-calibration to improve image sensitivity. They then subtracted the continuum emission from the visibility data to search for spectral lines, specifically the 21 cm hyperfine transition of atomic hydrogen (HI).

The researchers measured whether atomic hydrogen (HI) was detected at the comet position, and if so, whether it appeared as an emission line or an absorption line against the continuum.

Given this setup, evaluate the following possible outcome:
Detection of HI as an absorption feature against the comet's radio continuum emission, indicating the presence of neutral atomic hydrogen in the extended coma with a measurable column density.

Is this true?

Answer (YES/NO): YES